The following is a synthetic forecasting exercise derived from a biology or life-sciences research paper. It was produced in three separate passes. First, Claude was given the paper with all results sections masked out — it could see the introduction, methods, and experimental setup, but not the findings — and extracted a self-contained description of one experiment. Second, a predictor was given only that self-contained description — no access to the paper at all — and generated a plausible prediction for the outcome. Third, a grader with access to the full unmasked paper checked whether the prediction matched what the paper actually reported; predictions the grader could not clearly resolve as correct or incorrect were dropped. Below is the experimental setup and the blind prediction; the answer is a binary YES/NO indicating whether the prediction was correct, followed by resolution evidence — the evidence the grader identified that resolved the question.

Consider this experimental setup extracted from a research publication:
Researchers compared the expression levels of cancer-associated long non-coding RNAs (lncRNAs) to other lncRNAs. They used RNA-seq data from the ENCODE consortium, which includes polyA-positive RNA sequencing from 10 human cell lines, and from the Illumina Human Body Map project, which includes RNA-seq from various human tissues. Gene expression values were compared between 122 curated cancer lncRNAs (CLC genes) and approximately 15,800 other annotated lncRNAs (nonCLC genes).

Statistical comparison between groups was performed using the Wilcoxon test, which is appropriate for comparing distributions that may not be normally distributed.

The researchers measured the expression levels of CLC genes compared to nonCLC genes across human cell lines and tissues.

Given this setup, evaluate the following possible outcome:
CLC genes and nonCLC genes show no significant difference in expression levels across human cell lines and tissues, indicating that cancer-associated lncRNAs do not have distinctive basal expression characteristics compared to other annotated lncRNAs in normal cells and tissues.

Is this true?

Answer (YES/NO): NO